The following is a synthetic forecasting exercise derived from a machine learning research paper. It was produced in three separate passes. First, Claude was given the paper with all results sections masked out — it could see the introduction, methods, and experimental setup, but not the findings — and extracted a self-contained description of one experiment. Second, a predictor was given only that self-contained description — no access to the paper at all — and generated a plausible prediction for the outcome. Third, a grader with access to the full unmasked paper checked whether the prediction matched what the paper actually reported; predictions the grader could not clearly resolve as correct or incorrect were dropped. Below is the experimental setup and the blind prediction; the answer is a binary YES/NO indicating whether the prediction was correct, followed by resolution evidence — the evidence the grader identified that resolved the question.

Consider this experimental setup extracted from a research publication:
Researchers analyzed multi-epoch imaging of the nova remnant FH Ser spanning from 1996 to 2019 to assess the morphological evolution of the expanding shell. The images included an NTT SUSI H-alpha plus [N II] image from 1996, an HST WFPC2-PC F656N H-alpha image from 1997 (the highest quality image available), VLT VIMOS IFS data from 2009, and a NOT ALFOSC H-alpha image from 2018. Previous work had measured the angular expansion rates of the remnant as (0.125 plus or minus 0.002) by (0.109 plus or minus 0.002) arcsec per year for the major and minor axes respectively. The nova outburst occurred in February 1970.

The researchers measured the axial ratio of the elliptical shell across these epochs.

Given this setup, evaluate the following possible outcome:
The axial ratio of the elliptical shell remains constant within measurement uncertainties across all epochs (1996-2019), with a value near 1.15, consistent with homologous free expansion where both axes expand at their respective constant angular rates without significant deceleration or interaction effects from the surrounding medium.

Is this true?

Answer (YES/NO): YES